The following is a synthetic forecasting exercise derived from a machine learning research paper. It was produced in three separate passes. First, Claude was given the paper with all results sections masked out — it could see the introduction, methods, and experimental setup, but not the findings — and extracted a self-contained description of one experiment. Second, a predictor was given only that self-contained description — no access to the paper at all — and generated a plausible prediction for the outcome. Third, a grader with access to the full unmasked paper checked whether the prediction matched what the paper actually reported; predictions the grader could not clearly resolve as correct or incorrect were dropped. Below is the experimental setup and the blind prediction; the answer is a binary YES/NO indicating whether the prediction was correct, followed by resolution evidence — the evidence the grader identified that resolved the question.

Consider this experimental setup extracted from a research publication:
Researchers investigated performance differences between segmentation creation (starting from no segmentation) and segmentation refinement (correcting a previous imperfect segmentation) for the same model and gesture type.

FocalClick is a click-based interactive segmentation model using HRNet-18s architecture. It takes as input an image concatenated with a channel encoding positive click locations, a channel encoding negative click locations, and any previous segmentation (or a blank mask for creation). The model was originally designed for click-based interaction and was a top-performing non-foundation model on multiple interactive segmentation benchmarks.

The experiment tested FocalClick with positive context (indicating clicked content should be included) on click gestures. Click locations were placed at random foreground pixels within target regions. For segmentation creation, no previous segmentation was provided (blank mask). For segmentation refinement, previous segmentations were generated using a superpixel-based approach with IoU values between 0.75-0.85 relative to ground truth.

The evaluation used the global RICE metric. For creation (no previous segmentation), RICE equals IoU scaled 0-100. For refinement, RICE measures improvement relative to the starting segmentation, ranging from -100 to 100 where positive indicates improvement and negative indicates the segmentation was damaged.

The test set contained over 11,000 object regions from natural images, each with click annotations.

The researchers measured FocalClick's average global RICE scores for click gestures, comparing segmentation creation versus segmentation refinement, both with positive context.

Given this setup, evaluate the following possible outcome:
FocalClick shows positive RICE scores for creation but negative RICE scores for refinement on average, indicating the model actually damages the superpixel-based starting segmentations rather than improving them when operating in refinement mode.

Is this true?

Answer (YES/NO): NO